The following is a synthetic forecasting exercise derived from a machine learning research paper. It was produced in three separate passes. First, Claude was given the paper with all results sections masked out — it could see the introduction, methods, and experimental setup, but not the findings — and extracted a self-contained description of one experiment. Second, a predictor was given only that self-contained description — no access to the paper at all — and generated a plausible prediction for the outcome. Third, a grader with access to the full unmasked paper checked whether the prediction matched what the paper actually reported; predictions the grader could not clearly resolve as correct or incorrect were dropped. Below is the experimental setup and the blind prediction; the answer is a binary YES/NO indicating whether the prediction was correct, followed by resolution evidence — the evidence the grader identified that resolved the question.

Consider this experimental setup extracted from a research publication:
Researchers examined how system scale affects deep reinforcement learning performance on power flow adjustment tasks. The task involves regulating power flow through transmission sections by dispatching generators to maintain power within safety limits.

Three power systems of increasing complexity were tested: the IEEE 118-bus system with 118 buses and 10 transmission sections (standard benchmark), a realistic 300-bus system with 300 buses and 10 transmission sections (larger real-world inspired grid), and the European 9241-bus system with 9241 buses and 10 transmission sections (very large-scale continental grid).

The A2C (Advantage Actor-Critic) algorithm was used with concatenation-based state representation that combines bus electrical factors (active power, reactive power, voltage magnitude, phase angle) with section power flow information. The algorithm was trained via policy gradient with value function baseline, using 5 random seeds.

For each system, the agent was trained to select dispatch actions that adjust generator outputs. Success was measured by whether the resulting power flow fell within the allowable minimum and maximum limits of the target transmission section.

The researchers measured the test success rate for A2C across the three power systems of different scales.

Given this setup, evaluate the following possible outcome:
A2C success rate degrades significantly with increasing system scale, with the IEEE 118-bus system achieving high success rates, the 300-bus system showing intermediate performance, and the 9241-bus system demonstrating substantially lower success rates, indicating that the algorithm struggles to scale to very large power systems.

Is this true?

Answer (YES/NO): NO